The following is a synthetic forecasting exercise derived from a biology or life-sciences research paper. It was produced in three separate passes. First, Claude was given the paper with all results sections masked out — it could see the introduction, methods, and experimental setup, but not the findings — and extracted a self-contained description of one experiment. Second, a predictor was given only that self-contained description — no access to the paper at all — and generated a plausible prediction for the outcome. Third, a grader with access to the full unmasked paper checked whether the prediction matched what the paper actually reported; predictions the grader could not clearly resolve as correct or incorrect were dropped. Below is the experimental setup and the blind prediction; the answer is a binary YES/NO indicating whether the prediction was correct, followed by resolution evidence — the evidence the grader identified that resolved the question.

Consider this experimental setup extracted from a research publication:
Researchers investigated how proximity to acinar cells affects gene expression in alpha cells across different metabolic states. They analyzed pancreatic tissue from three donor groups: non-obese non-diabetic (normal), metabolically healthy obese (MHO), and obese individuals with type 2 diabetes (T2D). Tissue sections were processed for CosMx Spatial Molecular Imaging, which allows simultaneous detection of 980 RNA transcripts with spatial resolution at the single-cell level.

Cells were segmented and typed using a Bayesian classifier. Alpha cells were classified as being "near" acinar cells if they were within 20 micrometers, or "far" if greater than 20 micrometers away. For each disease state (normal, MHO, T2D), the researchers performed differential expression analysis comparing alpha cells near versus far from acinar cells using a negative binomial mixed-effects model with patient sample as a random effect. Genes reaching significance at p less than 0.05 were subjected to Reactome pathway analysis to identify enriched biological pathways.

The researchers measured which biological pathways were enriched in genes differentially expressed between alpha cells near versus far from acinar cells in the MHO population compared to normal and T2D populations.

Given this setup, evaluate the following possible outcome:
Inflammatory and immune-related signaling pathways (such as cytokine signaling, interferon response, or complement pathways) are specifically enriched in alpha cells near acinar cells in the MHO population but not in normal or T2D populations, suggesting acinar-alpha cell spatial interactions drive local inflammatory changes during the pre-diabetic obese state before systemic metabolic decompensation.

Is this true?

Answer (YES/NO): YES